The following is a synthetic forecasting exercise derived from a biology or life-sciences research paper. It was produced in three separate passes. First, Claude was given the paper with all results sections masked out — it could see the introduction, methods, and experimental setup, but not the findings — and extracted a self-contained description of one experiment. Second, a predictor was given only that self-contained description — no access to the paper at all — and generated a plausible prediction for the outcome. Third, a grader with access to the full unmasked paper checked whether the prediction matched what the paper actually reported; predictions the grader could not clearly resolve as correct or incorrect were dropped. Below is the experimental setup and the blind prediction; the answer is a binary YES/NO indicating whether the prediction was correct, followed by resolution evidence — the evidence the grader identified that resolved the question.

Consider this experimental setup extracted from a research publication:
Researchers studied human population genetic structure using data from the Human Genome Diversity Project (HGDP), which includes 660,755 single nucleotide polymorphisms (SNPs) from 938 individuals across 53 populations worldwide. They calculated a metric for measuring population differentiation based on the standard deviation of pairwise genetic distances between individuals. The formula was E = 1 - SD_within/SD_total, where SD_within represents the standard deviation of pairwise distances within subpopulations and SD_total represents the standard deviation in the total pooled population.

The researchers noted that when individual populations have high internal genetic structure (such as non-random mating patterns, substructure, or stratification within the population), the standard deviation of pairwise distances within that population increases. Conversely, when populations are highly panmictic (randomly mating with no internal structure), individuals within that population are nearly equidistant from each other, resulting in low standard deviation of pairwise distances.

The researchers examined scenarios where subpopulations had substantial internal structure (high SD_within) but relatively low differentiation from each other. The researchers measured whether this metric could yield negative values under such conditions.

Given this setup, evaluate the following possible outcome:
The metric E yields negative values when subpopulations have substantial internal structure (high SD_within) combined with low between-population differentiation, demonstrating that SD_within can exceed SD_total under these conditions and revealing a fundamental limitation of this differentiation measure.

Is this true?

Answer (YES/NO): YES